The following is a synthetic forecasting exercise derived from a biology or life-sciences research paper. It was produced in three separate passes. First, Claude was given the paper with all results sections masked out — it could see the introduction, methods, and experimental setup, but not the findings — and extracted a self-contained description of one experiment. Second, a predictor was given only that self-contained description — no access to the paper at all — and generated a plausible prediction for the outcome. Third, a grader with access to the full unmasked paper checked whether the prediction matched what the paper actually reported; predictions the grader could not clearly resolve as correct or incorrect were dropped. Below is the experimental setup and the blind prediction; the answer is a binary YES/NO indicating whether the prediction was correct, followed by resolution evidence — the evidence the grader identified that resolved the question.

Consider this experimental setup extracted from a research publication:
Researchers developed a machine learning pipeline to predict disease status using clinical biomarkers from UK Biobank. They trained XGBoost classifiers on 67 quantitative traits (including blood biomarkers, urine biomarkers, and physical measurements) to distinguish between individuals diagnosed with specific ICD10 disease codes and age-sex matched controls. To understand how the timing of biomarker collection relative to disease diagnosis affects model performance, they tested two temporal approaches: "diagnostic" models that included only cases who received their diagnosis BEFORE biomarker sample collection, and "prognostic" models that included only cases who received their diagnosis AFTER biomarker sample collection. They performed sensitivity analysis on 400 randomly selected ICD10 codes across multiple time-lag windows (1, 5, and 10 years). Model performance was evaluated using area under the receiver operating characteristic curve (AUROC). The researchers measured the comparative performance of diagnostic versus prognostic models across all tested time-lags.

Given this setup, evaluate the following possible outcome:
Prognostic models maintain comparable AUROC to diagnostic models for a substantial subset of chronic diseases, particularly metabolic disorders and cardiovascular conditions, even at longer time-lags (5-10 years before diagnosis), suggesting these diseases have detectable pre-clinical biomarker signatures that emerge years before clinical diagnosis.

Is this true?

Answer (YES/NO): NO